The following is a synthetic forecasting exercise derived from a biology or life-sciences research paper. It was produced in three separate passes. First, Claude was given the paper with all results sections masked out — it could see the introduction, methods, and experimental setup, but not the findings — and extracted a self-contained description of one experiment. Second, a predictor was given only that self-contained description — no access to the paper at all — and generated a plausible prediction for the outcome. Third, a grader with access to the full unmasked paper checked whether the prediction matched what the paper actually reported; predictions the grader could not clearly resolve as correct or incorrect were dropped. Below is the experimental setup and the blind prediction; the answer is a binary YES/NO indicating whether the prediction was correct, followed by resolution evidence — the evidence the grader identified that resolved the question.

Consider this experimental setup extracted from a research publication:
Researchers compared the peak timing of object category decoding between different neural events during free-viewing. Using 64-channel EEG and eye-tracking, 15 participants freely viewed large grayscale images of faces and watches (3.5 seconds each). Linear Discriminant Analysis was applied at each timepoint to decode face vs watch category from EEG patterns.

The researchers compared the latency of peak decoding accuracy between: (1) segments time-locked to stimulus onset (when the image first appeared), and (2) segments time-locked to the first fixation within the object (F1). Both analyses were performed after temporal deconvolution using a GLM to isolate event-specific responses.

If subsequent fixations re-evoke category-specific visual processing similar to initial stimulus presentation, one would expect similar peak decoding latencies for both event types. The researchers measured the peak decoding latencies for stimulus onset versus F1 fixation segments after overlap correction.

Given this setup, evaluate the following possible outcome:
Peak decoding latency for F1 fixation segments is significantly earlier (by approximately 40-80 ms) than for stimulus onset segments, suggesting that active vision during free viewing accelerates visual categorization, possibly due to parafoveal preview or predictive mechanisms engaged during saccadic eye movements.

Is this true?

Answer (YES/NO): NO